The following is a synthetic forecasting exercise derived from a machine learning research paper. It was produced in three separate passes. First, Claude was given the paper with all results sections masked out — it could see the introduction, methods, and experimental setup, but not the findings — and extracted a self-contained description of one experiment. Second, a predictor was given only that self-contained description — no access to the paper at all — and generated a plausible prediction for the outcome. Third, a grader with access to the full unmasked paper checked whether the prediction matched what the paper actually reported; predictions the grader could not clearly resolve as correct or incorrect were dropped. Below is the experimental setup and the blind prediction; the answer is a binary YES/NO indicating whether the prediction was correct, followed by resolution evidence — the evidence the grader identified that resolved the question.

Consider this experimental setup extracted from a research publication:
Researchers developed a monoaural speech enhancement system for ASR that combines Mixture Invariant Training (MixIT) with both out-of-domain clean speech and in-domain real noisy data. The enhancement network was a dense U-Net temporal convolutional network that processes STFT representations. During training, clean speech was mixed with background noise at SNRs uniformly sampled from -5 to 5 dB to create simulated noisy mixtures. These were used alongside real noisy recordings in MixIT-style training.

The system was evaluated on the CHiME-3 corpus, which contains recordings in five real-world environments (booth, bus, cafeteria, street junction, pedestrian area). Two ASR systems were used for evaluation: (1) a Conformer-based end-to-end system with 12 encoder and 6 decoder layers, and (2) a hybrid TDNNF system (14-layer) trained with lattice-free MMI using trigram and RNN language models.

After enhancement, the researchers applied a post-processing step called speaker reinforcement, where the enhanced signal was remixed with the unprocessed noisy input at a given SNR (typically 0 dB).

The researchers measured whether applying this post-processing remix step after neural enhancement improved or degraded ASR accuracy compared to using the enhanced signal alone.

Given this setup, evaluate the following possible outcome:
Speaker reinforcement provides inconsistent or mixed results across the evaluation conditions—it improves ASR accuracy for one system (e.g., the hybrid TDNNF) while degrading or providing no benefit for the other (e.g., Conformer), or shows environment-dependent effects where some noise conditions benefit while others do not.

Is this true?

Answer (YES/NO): NO